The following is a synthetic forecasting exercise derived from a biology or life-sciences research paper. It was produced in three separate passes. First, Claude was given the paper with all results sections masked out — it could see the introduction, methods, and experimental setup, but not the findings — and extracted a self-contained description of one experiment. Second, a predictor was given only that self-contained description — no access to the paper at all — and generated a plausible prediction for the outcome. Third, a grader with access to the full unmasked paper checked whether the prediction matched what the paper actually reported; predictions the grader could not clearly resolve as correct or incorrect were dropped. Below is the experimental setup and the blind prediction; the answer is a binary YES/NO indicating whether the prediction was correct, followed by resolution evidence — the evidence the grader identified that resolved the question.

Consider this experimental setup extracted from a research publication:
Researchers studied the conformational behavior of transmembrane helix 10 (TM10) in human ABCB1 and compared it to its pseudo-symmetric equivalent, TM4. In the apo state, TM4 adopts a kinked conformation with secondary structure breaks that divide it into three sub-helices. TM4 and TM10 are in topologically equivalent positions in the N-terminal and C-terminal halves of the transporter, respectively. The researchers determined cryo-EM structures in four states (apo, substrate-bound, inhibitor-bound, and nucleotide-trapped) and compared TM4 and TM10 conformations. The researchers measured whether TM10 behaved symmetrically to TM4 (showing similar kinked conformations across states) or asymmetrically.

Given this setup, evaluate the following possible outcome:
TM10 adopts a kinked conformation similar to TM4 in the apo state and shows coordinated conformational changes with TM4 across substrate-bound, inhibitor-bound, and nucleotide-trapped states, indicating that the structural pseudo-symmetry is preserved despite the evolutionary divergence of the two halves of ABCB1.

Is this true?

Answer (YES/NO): NO